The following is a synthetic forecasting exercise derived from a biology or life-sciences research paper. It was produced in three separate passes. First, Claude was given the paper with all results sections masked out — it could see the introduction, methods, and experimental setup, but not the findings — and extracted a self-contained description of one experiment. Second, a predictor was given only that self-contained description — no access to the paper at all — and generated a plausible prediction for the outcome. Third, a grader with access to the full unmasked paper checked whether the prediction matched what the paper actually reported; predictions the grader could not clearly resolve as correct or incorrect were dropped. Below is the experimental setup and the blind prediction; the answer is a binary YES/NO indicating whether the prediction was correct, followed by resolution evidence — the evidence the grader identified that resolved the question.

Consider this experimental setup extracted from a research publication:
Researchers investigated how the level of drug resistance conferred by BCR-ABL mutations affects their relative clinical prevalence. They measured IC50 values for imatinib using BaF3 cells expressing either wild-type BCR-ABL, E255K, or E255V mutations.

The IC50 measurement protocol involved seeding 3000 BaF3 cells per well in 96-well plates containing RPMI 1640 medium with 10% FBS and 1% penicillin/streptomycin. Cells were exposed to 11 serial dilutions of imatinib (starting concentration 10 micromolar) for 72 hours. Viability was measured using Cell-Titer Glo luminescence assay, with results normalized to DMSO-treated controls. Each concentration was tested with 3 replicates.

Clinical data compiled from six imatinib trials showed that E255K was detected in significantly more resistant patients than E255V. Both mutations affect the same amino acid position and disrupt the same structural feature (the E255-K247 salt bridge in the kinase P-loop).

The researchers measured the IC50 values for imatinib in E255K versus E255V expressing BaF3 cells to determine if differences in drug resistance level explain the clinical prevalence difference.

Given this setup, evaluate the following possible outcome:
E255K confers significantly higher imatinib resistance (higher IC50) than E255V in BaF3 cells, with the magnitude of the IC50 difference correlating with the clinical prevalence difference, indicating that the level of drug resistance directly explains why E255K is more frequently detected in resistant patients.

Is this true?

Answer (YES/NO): NO